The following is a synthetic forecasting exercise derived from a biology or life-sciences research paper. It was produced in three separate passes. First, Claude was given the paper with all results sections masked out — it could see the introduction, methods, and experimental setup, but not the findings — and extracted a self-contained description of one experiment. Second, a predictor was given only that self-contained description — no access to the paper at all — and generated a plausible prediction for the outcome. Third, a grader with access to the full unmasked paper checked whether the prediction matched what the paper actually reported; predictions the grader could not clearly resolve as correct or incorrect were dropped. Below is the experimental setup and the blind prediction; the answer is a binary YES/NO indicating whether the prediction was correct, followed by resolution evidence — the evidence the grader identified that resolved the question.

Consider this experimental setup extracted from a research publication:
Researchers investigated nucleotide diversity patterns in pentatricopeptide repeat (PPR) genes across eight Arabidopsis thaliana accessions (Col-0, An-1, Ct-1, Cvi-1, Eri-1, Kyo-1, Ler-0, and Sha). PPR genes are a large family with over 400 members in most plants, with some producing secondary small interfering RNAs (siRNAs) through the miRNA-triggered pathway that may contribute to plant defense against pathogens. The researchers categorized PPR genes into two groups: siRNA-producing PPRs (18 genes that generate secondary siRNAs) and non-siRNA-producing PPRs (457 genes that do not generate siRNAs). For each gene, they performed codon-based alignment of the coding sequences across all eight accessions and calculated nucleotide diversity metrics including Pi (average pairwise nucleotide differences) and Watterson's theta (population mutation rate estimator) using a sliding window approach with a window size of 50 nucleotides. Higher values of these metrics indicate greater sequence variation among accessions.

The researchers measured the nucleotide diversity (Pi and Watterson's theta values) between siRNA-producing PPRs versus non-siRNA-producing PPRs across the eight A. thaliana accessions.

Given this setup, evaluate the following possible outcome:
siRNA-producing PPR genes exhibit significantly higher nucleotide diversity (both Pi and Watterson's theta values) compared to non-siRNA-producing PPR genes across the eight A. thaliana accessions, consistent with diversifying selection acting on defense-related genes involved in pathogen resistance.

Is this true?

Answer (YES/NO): YES